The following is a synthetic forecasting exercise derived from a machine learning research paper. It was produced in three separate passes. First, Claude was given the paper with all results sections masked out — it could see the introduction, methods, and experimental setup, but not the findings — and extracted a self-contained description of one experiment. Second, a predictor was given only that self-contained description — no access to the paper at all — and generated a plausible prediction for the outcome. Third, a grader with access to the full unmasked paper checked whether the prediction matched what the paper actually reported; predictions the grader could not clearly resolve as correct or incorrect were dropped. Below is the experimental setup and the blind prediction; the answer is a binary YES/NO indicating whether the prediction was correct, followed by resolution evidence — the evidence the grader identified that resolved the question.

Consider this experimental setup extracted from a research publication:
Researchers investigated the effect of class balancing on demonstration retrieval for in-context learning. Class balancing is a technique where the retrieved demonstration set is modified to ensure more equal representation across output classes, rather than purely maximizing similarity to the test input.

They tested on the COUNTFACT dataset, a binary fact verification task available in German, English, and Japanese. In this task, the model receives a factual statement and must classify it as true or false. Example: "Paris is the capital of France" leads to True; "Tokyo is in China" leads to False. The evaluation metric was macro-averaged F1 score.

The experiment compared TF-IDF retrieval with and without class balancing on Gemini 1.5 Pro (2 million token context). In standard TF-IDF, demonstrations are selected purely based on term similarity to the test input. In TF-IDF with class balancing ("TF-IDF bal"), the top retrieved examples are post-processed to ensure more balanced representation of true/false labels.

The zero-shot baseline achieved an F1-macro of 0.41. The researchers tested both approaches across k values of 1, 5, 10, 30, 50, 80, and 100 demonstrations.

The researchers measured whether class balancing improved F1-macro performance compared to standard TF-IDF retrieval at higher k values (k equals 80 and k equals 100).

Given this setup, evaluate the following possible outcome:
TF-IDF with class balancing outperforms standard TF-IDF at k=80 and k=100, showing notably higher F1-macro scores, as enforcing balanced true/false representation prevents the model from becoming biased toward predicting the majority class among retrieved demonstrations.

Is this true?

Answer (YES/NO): NO